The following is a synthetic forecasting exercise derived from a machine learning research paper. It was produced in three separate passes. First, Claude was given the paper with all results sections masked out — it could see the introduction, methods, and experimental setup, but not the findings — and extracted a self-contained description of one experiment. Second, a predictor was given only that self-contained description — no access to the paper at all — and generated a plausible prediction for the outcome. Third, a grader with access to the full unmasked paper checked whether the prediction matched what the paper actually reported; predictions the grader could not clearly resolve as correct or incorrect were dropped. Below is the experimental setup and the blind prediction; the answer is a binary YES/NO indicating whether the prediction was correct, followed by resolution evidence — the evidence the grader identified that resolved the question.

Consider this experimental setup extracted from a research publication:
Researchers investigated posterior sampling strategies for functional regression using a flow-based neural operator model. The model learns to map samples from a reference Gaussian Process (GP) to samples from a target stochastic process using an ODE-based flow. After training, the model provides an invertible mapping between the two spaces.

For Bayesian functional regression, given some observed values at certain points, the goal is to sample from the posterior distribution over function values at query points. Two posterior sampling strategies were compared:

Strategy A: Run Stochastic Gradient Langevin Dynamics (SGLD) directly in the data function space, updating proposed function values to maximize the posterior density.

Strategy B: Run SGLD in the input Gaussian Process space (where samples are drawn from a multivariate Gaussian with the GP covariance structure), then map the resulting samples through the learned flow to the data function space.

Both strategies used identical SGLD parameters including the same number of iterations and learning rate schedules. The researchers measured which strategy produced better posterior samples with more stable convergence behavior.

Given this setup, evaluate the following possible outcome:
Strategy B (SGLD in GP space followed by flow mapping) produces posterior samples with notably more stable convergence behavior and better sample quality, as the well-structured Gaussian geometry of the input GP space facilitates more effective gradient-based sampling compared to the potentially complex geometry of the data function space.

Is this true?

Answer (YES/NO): YES